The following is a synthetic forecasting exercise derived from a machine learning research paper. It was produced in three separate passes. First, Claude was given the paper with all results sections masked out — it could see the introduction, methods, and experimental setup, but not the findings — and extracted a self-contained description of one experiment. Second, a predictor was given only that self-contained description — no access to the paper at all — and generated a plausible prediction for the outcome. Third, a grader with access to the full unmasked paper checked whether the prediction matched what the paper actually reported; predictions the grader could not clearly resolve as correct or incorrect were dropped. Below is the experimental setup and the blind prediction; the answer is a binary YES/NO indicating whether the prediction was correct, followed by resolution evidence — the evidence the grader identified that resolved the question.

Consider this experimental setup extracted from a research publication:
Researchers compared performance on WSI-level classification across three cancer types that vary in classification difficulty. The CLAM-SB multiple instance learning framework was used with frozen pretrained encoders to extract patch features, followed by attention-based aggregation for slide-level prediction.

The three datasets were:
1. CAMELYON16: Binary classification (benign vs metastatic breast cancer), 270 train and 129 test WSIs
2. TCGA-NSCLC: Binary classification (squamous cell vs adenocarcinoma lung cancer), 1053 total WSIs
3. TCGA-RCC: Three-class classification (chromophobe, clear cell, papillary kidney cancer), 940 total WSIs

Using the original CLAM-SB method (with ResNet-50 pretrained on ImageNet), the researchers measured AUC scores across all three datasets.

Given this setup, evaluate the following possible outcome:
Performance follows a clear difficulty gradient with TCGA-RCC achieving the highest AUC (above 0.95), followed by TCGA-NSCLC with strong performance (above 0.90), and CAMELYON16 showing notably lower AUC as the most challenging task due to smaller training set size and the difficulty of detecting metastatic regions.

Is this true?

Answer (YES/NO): YES